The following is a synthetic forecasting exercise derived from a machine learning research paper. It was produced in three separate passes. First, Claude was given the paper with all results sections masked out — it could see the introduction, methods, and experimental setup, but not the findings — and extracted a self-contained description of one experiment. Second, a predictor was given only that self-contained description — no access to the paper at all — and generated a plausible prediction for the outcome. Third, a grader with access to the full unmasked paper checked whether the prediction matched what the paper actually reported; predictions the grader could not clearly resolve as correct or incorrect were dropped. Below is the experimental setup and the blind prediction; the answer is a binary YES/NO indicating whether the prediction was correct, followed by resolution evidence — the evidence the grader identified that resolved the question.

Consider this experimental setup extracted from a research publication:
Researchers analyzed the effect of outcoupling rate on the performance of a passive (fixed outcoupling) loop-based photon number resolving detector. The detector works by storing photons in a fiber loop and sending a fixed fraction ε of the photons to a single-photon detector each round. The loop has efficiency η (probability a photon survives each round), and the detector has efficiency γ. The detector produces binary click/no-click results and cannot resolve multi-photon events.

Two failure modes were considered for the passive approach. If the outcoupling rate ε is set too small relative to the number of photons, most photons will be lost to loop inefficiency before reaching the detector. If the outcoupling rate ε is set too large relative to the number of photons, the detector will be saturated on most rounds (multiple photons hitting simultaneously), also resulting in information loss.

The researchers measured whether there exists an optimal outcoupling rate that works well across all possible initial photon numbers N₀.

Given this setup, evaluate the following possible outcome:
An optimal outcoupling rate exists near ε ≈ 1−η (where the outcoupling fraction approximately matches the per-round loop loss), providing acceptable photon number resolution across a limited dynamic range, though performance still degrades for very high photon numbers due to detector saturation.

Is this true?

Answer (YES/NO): NO